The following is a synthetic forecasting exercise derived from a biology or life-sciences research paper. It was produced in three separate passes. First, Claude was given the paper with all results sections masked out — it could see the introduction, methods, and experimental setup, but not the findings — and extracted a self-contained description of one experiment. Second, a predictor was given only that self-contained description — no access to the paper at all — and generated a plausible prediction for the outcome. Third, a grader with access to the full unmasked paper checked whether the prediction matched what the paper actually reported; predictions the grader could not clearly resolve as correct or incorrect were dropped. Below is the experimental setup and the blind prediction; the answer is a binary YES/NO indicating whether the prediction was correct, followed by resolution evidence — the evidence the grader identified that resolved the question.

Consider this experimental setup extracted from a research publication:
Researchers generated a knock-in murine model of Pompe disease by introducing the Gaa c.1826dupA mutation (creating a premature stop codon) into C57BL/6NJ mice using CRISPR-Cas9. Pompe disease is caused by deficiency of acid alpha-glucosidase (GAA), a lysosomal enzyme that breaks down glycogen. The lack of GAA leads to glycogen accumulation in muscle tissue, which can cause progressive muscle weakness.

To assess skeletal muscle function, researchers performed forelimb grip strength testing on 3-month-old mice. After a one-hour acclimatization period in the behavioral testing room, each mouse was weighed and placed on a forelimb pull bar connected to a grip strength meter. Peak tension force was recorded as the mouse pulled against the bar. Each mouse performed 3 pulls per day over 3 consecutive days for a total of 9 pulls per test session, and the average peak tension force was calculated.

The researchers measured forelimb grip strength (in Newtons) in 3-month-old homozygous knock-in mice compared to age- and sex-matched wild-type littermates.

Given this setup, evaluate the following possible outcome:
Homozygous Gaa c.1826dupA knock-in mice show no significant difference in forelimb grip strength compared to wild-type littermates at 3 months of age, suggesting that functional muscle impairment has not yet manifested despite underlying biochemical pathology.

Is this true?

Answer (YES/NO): NO